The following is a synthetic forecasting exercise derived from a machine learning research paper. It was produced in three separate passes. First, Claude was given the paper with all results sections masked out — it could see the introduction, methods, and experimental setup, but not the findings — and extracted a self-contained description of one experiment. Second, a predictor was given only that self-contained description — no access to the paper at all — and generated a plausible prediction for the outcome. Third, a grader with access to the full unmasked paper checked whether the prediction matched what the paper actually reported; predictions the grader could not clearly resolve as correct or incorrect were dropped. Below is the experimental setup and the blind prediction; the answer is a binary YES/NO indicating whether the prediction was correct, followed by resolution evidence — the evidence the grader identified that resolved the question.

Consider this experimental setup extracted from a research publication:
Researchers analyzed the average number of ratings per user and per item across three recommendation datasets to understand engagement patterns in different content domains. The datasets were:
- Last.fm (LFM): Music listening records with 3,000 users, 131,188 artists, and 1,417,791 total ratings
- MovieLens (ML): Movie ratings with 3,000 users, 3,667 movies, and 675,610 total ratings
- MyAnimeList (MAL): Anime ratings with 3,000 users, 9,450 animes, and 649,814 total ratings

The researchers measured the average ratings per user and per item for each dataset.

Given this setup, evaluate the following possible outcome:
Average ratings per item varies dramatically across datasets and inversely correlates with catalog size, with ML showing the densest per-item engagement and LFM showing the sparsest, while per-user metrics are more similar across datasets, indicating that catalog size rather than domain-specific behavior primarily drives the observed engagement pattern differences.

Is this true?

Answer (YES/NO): NO